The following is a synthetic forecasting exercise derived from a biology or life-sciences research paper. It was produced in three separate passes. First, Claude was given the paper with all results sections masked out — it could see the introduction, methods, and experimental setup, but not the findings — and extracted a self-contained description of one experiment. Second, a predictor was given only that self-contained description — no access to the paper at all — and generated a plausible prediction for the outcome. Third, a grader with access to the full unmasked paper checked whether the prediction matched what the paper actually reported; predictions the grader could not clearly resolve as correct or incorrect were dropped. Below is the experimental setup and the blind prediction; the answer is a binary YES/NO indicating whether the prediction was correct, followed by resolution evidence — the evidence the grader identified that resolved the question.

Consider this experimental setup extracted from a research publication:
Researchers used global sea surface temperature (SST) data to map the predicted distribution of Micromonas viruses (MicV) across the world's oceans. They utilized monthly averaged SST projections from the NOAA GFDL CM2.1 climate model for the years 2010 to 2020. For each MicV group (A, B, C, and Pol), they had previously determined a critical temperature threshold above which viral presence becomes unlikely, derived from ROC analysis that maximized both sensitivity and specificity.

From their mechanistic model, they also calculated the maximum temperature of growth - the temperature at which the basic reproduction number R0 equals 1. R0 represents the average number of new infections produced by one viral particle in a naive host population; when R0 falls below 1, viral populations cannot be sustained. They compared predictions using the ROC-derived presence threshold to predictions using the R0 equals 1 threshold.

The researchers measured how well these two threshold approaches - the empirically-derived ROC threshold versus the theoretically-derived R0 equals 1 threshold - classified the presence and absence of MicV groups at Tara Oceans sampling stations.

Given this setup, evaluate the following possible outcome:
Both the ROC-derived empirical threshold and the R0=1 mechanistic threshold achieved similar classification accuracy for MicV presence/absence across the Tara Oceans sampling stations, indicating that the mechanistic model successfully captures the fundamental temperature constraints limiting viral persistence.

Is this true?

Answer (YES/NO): NO